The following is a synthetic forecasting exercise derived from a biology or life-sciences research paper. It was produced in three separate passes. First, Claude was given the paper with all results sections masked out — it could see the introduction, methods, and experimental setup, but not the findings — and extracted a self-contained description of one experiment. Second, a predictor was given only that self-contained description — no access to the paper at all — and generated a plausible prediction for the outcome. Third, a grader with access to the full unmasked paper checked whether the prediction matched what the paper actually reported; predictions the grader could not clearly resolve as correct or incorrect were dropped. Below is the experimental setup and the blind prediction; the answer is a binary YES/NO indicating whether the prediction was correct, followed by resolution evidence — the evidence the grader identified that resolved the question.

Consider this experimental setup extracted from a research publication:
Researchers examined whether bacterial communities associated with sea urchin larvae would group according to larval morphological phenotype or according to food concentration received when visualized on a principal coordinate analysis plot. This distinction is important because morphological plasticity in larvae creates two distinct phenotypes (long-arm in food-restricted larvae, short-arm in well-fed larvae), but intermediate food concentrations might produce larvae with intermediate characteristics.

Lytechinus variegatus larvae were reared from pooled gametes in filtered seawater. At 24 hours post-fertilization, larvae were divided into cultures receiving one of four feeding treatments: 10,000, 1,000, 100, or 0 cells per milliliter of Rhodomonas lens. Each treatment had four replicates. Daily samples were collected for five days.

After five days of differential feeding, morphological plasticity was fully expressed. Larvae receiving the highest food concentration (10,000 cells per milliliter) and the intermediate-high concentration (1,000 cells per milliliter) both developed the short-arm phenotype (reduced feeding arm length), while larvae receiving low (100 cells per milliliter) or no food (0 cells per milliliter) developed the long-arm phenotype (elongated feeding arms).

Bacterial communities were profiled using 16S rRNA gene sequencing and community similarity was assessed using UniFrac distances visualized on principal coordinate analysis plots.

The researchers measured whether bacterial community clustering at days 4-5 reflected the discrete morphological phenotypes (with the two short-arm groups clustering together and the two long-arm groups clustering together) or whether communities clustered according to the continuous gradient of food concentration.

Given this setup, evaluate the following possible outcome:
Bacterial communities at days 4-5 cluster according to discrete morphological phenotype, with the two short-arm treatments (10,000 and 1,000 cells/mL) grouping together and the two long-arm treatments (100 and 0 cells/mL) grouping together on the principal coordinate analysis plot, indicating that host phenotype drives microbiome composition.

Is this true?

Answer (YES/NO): NO